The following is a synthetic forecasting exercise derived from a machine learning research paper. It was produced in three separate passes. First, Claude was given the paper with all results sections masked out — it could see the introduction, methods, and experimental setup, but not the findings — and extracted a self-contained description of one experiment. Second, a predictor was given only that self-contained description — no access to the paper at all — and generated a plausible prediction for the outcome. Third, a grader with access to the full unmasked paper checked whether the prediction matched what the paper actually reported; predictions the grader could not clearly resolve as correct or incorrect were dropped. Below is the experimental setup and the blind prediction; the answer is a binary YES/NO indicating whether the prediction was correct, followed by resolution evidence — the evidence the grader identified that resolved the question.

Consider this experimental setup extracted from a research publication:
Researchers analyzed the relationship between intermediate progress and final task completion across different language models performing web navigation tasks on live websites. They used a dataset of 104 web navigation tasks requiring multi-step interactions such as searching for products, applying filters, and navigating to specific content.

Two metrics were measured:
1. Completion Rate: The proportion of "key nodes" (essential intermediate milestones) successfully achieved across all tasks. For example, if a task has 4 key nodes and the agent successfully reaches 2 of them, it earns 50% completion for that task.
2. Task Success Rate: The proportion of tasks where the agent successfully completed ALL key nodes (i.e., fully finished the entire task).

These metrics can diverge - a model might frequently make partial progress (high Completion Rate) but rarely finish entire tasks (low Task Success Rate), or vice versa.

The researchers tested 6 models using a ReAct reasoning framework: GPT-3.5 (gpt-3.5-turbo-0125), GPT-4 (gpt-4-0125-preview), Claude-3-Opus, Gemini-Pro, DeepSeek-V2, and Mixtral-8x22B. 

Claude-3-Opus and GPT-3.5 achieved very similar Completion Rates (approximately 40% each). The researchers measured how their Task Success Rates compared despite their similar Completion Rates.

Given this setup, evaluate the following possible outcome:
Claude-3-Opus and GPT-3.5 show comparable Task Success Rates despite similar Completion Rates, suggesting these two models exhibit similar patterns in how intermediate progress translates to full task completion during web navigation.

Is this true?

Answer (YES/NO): YES